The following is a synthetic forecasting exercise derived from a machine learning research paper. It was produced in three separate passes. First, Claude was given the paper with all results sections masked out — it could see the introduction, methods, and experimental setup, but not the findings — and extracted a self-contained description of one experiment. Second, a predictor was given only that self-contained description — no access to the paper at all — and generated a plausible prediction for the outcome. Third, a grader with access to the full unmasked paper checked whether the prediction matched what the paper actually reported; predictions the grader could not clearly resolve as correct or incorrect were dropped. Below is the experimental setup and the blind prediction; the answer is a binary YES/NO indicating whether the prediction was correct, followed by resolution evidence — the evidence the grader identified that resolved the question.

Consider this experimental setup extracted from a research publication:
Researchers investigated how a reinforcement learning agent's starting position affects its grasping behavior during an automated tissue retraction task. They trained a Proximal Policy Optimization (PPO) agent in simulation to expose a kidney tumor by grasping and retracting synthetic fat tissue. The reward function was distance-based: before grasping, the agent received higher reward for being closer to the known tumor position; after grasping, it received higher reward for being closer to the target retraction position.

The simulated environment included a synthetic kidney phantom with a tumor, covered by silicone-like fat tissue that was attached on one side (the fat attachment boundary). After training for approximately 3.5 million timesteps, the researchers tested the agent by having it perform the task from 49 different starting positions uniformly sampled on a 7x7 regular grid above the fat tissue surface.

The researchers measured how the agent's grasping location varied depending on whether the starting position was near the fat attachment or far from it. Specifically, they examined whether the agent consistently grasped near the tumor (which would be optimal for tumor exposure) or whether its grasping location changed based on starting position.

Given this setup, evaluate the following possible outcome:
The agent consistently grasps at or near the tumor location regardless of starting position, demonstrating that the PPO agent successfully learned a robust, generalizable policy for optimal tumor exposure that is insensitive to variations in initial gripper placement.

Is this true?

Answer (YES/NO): NO